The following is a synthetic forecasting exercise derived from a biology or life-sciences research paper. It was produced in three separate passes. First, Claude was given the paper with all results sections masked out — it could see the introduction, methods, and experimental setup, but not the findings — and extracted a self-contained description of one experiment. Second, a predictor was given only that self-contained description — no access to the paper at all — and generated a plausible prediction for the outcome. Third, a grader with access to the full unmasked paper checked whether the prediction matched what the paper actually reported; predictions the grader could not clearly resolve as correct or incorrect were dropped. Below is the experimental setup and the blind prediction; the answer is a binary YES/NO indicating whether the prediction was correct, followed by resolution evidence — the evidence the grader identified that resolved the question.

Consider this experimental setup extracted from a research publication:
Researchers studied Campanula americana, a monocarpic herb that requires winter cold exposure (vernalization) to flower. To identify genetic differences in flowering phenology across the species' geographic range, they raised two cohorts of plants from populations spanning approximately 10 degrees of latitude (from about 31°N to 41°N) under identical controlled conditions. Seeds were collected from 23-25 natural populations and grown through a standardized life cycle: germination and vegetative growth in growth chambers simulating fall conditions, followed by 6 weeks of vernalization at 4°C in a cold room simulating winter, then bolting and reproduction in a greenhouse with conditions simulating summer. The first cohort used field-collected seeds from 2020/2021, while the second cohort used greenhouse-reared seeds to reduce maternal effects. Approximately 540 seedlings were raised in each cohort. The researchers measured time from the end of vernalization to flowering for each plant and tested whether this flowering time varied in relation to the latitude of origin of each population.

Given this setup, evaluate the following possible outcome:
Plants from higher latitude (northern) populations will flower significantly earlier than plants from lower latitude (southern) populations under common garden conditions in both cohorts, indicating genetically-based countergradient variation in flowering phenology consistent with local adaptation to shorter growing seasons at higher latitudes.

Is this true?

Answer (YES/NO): NO